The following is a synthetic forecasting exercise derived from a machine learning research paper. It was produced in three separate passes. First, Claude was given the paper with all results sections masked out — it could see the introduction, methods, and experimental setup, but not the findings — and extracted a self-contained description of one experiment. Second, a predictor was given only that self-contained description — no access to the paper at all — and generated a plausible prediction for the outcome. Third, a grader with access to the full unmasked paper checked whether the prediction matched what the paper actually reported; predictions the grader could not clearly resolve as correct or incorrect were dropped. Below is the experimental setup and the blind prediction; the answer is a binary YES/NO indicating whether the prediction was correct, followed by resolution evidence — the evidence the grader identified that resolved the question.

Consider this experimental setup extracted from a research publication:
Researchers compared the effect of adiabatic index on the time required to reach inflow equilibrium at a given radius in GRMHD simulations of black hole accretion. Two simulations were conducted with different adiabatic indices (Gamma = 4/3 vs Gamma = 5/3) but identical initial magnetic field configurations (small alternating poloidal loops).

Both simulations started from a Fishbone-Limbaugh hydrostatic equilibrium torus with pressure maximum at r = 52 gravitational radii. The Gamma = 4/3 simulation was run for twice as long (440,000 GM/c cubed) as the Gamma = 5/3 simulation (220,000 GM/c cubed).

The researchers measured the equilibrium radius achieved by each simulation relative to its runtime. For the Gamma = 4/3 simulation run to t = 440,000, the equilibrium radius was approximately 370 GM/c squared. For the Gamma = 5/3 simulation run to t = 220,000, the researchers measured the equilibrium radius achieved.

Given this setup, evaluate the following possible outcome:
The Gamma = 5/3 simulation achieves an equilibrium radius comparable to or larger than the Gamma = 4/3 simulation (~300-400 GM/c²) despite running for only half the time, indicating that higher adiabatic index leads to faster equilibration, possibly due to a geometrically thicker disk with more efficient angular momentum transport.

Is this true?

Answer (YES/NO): YES